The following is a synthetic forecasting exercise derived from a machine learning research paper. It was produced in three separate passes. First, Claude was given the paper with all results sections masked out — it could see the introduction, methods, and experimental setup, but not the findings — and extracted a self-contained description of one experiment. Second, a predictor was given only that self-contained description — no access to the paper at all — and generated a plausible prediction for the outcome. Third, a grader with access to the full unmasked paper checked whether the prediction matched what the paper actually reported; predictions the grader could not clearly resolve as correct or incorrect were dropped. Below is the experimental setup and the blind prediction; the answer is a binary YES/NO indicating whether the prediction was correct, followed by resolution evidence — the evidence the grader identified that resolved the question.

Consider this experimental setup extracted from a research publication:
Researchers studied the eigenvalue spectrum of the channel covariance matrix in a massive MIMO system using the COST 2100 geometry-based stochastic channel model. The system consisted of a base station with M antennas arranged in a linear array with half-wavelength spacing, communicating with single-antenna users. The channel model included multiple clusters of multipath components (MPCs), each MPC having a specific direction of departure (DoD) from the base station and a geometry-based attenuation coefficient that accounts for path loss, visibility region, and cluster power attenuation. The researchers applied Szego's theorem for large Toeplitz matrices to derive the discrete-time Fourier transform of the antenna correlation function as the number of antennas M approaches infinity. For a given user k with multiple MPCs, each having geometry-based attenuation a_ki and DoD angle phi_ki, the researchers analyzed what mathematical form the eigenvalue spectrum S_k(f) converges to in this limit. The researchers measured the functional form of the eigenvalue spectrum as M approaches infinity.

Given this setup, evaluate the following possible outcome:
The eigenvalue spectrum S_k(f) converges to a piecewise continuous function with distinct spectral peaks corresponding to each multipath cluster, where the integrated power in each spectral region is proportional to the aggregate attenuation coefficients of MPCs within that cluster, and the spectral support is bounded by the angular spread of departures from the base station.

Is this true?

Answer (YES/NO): NO